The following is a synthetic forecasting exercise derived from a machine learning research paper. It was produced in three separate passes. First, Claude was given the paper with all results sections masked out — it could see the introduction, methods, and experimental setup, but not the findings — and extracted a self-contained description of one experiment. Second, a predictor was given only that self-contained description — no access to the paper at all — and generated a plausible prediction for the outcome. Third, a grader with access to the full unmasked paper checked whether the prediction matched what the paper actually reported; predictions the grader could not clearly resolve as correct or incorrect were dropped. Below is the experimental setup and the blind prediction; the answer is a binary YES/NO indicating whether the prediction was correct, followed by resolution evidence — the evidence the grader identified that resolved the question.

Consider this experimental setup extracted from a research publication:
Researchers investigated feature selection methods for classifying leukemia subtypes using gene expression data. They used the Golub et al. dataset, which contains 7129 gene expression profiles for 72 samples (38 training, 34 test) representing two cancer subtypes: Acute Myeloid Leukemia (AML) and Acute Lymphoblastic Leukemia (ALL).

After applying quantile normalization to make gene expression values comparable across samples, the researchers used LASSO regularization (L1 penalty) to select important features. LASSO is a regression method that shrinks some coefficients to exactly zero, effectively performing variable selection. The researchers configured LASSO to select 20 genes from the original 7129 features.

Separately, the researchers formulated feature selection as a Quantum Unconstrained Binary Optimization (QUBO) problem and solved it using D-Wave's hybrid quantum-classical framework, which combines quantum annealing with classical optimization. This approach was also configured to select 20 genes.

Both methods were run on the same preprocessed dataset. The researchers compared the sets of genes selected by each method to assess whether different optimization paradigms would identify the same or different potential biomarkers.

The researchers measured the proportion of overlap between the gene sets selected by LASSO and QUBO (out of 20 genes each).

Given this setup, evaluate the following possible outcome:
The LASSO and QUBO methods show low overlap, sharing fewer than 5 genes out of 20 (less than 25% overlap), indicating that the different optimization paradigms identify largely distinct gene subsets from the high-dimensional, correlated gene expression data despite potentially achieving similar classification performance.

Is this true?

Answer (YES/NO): YES